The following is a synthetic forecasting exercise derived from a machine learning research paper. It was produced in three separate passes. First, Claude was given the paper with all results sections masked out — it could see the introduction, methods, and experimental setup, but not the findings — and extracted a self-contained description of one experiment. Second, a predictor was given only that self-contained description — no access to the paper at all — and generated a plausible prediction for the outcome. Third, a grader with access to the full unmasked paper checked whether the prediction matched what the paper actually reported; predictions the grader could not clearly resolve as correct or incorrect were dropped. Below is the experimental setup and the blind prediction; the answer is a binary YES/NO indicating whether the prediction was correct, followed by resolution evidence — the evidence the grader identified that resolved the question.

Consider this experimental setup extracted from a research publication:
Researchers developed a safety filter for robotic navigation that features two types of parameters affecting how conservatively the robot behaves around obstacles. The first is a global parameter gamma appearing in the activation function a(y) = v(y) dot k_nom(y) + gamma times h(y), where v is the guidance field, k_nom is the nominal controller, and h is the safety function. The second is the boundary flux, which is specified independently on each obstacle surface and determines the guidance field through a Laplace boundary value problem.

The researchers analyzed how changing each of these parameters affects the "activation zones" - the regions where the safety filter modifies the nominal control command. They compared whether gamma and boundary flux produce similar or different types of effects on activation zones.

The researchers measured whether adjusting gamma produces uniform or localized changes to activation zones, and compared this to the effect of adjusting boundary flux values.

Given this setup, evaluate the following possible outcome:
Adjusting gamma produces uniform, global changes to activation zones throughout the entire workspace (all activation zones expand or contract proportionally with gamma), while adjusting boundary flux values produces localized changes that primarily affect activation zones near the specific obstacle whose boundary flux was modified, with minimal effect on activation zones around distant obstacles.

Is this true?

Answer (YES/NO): YES